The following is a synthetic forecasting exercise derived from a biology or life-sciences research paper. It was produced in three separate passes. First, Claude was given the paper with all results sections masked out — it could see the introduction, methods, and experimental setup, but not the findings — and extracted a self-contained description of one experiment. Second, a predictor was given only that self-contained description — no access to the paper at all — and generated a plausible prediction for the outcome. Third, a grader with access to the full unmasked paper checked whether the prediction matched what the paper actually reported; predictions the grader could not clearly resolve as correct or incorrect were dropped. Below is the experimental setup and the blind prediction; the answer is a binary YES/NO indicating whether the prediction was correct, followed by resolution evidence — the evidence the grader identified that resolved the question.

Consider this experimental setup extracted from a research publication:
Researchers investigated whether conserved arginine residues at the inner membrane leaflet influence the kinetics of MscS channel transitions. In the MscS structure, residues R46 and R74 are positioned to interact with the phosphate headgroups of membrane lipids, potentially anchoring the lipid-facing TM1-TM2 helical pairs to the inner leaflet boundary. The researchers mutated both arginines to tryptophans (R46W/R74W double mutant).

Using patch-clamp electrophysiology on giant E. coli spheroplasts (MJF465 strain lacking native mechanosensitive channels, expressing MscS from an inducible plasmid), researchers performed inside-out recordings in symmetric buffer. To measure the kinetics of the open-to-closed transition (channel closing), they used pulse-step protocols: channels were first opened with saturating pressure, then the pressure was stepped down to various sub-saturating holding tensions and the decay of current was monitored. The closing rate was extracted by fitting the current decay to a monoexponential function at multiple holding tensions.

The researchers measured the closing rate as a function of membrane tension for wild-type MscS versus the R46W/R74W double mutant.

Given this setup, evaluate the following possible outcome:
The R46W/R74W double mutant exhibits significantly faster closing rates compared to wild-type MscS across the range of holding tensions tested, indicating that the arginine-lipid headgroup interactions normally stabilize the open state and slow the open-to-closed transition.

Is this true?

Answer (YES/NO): NO